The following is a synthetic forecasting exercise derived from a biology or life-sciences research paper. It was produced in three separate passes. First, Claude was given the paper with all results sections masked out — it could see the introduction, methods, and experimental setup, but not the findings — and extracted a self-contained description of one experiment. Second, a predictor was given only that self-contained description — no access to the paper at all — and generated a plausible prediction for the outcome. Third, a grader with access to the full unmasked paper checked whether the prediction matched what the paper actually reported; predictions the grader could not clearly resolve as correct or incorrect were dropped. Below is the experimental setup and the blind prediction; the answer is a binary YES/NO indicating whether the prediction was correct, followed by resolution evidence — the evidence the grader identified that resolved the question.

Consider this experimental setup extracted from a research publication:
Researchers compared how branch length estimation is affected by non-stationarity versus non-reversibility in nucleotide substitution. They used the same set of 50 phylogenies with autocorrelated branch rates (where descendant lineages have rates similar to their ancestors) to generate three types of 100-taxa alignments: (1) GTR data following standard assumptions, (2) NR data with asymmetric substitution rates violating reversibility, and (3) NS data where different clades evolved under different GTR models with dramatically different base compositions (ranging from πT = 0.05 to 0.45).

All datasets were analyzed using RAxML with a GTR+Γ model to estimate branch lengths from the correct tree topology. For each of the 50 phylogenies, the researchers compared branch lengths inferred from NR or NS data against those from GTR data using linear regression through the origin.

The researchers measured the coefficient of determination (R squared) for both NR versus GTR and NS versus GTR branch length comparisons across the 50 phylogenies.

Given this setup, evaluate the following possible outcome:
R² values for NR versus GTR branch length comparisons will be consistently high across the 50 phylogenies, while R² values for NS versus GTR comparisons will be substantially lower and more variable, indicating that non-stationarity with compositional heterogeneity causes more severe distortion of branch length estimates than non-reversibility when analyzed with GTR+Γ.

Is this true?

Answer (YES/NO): NO